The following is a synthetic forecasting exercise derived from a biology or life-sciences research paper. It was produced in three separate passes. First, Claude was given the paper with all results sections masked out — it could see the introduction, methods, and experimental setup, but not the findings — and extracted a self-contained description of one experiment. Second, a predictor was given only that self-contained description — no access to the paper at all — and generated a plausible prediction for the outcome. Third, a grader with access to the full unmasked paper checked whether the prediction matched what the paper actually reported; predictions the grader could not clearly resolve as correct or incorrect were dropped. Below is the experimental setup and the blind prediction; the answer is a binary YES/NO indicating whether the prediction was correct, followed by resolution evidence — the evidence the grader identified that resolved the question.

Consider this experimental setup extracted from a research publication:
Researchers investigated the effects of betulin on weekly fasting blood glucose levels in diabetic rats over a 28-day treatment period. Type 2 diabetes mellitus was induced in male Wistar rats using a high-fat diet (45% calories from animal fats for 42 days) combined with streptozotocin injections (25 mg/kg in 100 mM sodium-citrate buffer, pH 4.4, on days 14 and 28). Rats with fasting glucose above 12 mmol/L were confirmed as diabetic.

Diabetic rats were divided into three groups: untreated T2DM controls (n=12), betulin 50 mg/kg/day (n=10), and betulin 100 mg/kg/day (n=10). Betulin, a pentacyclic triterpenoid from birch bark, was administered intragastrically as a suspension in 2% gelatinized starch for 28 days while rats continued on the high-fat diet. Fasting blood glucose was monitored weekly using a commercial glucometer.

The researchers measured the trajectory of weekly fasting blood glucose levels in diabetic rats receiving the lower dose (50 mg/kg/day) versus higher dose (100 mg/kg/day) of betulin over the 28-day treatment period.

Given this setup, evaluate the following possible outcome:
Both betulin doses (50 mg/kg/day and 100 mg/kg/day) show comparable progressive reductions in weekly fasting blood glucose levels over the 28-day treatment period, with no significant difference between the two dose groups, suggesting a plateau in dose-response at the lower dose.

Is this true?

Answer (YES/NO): NO